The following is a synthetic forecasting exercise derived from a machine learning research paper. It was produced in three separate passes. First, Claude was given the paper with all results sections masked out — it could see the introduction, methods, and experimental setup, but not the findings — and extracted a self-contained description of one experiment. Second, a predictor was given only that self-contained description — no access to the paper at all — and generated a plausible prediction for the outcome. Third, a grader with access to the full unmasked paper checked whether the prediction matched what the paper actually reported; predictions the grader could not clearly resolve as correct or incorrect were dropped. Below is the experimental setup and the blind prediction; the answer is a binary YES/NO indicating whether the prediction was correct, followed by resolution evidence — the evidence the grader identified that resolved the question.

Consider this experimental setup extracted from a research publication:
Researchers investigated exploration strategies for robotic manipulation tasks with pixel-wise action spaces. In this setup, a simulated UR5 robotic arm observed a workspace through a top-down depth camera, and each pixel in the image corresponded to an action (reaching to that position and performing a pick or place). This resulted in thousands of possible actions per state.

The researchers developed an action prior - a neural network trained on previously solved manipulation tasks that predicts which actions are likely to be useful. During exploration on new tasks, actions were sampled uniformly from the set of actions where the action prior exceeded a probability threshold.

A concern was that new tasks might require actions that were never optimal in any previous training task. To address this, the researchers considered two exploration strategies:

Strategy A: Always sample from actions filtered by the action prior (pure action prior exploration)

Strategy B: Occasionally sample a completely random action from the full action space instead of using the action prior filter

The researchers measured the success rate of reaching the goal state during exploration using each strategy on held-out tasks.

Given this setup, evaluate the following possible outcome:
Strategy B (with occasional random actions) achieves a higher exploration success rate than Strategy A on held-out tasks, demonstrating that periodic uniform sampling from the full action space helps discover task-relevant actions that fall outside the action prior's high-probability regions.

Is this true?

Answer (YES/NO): NO